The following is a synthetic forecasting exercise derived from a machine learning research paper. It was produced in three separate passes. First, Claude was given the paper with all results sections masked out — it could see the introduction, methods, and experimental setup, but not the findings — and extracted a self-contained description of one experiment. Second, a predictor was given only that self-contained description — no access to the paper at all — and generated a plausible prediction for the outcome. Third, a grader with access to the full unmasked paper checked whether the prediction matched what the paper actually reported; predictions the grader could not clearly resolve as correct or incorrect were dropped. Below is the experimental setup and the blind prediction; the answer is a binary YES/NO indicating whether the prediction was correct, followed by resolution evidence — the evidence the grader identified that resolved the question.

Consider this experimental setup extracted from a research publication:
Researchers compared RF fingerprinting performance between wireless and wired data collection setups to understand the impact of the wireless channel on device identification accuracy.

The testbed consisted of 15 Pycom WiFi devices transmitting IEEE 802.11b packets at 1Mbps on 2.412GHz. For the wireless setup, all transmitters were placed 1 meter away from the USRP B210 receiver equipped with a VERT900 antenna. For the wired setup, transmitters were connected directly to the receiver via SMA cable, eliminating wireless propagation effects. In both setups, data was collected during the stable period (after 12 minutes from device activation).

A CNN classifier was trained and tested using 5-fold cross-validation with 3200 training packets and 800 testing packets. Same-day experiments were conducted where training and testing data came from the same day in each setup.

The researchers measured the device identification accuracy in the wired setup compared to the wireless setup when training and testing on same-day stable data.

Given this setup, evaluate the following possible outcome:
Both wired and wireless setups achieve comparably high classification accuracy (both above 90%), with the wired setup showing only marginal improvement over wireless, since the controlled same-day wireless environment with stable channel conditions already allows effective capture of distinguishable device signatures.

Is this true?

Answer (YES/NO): YES